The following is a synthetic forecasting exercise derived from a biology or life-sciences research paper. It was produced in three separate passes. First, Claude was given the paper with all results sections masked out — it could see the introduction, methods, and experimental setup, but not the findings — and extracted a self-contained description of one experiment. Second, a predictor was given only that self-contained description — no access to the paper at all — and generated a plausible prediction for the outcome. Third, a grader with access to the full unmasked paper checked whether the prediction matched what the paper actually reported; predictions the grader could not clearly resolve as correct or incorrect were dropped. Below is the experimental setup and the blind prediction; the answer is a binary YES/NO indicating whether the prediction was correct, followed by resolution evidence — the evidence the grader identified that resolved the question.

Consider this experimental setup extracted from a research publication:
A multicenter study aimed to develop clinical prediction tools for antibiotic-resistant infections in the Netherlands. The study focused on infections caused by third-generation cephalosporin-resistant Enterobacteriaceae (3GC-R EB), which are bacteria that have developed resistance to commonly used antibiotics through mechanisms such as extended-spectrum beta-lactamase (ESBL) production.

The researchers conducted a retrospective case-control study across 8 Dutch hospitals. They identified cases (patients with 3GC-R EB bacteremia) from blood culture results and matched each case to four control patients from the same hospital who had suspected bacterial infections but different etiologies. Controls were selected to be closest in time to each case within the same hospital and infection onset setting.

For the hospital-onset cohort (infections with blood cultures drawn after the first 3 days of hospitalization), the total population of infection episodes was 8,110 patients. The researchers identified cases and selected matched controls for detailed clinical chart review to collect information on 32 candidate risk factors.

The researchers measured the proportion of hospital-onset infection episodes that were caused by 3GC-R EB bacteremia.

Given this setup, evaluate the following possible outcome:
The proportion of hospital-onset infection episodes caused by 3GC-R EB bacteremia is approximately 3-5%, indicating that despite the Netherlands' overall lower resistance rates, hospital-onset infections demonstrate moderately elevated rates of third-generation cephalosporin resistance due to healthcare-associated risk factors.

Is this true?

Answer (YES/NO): NO